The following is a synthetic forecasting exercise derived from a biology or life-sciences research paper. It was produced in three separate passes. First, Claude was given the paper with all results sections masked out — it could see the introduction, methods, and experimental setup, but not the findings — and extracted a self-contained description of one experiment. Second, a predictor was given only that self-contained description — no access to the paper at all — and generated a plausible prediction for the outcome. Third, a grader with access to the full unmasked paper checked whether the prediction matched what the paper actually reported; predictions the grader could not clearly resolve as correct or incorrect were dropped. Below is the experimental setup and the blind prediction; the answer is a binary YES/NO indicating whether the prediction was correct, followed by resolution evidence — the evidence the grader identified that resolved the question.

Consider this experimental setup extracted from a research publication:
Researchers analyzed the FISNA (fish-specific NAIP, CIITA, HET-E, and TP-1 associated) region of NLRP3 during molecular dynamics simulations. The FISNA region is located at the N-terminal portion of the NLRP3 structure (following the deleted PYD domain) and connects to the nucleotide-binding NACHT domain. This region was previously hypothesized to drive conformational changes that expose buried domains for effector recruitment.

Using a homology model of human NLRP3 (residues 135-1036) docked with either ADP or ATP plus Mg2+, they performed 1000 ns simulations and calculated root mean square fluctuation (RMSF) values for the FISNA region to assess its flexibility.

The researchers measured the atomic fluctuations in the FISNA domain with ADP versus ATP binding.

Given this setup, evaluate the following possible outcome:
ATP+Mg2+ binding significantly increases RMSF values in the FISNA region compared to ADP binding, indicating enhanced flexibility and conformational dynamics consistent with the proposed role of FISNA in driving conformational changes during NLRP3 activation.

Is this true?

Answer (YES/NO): YES